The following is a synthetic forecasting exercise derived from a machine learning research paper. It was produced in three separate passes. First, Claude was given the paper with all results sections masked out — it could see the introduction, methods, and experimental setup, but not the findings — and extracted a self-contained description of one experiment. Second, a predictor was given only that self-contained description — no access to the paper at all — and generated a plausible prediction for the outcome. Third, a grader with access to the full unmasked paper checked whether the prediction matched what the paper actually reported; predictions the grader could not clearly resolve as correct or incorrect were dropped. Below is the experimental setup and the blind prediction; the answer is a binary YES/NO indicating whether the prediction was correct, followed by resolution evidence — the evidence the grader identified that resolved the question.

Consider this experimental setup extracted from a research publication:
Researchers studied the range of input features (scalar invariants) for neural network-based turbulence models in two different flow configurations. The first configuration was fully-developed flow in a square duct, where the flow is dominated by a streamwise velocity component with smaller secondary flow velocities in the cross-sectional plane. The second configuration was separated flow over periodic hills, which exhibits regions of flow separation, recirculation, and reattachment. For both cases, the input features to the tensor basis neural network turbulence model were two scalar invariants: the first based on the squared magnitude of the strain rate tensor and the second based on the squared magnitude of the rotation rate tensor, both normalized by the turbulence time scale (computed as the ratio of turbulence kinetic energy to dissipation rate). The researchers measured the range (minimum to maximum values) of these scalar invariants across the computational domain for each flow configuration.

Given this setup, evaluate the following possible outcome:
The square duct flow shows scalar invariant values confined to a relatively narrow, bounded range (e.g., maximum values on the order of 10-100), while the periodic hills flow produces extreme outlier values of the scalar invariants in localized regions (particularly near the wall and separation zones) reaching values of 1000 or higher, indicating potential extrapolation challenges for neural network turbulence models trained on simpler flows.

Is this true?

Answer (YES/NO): NO